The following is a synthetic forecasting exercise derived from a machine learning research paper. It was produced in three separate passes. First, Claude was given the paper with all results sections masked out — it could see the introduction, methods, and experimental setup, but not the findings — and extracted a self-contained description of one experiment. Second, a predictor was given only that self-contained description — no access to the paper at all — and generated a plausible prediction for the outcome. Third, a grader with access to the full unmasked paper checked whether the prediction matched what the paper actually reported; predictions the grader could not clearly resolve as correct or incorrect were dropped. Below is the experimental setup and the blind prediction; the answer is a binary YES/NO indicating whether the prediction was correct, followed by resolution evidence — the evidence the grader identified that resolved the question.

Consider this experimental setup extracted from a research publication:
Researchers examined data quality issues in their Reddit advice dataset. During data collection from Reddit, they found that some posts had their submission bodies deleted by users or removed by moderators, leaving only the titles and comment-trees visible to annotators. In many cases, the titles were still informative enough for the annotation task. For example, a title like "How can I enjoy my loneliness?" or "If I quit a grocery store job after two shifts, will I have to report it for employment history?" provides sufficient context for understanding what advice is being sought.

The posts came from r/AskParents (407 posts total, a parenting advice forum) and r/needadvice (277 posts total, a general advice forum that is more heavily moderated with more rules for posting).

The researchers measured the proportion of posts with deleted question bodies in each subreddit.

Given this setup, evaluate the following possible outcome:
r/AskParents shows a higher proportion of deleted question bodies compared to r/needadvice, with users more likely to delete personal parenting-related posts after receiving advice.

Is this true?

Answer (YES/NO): NO